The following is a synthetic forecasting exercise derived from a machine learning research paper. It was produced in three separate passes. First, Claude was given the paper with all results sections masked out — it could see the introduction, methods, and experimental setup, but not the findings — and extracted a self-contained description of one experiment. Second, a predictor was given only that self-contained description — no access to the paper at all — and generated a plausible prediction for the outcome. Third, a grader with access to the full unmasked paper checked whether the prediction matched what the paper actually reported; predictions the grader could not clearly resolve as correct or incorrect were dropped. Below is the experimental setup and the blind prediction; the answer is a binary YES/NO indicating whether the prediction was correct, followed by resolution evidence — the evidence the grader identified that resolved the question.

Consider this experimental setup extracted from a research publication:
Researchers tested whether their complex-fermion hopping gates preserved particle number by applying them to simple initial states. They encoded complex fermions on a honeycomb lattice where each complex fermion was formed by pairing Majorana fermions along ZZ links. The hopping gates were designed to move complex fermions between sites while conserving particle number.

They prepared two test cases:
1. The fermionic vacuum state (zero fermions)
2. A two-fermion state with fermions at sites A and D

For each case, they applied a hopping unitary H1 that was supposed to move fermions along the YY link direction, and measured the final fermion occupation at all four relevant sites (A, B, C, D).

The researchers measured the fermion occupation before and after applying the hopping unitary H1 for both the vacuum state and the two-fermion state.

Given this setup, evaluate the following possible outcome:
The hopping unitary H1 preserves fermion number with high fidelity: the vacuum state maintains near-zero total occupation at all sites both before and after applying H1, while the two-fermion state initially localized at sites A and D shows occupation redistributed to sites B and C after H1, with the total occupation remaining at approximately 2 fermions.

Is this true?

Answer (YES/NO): YES